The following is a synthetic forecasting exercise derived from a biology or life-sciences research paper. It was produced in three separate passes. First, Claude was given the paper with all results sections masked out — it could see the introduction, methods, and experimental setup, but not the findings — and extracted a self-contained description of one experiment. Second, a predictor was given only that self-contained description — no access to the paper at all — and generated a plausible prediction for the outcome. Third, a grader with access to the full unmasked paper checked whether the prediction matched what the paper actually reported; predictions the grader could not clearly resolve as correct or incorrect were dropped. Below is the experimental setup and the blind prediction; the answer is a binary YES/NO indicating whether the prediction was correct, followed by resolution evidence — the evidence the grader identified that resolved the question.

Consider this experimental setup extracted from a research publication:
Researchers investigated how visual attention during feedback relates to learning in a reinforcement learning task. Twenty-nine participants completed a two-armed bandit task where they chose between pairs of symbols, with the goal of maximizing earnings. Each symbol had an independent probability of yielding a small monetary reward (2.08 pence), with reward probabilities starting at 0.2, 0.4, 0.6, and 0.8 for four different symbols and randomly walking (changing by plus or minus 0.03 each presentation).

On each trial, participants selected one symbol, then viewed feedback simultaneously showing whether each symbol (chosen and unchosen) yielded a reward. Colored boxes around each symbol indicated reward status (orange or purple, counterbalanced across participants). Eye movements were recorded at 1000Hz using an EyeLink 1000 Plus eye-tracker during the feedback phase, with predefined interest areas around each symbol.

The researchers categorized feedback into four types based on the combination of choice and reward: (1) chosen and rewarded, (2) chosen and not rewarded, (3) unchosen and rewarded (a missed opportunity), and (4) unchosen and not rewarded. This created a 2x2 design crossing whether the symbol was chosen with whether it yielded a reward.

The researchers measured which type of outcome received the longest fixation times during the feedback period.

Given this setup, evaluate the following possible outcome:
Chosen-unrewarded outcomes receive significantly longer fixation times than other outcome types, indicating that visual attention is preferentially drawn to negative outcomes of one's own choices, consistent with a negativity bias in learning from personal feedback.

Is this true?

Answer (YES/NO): NO